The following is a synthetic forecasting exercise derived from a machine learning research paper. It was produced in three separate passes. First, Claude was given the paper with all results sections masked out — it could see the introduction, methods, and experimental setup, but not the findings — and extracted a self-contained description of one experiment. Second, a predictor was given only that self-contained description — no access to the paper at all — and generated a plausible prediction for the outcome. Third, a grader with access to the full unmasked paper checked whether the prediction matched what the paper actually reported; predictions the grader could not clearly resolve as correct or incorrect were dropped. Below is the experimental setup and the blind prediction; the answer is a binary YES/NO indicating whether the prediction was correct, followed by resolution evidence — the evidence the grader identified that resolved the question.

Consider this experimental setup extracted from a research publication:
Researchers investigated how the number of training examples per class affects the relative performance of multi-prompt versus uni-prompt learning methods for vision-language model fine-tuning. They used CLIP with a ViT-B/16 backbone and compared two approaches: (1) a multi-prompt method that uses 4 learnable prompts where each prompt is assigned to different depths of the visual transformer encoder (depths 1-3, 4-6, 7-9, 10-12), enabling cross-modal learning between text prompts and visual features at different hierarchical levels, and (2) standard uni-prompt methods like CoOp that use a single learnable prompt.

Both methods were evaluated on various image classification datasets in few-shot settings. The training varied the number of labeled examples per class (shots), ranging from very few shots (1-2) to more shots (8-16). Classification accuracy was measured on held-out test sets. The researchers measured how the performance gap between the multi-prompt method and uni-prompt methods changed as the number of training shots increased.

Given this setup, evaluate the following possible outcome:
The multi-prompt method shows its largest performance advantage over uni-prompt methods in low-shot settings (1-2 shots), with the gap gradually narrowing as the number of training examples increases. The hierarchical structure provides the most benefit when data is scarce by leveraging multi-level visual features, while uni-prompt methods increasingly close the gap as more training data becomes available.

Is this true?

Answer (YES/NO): NO